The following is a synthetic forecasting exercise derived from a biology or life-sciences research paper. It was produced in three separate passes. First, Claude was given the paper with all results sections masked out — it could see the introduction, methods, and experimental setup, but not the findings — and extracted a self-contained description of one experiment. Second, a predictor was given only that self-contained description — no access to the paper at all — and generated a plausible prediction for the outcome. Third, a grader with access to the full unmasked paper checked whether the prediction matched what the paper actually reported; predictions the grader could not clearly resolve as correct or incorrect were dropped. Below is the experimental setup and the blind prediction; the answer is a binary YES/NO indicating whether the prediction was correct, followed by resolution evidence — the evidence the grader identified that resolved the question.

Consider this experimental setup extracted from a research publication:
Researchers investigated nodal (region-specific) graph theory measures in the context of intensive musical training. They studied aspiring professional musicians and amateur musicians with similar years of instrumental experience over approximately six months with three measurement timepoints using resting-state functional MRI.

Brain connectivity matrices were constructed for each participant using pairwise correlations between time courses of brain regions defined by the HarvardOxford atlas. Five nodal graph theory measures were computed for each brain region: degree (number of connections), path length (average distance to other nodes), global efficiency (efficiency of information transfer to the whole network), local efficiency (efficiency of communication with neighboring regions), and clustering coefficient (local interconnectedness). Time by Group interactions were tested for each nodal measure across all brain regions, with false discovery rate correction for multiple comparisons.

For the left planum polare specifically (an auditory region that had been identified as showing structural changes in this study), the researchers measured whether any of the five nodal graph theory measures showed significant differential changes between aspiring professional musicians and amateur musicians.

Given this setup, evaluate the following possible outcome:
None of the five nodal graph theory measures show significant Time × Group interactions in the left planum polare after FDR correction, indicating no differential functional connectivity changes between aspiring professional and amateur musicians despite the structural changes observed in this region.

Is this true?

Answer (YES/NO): NO